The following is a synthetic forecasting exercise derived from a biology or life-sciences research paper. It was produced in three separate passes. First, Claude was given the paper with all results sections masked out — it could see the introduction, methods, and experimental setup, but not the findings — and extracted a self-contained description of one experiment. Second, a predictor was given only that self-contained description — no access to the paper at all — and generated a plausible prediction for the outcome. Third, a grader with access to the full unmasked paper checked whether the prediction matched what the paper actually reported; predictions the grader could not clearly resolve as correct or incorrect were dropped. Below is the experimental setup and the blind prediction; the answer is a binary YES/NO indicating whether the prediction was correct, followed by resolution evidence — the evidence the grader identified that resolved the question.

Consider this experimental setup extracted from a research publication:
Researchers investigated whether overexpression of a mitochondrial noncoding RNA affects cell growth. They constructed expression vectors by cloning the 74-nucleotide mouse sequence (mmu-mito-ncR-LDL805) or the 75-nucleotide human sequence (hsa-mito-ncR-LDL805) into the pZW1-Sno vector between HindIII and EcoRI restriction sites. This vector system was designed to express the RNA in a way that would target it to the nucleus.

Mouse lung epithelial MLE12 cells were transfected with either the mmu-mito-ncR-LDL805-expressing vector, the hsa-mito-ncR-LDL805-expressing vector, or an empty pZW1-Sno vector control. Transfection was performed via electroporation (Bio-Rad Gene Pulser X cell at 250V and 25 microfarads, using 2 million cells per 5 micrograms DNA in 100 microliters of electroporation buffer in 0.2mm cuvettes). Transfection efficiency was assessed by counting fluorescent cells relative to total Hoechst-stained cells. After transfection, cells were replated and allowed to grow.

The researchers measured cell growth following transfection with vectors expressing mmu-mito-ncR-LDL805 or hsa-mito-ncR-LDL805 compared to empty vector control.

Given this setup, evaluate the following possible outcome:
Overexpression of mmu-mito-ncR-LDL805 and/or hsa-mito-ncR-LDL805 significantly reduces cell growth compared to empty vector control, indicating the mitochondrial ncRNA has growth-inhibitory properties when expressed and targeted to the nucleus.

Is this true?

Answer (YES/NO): NO